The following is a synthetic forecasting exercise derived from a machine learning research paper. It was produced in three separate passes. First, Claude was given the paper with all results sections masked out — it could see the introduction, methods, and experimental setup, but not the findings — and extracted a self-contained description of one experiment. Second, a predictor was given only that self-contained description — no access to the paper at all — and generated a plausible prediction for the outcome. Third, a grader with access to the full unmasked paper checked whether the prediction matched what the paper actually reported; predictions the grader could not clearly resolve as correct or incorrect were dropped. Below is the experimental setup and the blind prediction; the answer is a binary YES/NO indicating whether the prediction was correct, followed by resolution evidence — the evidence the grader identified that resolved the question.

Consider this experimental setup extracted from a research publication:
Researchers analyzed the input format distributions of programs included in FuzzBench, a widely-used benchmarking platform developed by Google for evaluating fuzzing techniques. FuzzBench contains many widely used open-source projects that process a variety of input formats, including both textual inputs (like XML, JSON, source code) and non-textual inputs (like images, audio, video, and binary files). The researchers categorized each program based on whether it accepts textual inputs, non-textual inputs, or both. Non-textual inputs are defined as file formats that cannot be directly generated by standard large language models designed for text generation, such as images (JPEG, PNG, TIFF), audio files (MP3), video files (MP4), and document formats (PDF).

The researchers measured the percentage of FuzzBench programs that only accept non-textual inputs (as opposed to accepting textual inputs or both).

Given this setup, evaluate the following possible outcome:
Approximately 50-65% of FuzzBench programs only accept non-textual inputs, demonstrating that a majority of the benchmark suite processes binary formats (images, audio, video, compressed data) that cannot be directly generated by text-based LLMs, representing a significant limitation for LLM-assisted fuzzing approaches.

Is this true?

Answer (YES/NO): NO